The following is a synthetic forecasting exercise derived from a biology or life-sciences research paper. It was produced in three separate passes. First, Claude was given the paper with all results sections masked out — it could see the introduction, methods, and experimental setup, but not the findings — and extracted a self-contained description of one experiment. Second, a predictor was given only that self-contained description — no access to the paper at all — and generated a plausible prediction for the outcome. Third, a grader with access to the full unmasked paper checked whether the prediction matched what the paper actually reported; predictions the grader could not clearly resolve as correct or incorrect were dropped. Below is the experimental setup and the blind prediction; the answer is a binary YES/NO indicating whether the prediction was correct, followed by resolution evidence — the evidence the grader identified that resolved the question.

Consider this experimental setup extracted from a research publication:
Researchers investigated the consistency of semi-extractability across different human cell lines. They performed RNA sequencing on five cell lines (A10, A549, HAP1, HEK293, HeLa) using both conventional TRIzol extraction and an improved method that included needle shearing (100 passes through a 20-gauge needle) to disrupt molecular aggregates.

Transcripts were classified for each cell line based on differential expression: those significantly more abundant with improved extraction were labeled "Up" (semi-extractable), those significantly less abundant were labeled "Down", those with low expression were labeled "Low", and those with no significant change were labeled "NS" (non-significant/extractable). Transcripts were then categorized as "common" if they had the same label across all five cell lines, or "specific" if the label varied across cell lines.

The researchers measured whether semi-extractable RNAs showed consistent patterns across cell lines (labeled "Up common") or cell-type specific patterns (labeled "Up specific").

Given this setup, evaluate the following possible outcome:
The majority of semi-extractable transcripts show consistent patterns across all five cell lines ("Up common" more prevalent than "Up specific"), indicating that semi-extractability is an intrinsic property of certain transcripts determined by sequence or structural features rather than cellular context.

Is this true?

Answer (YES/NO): NO